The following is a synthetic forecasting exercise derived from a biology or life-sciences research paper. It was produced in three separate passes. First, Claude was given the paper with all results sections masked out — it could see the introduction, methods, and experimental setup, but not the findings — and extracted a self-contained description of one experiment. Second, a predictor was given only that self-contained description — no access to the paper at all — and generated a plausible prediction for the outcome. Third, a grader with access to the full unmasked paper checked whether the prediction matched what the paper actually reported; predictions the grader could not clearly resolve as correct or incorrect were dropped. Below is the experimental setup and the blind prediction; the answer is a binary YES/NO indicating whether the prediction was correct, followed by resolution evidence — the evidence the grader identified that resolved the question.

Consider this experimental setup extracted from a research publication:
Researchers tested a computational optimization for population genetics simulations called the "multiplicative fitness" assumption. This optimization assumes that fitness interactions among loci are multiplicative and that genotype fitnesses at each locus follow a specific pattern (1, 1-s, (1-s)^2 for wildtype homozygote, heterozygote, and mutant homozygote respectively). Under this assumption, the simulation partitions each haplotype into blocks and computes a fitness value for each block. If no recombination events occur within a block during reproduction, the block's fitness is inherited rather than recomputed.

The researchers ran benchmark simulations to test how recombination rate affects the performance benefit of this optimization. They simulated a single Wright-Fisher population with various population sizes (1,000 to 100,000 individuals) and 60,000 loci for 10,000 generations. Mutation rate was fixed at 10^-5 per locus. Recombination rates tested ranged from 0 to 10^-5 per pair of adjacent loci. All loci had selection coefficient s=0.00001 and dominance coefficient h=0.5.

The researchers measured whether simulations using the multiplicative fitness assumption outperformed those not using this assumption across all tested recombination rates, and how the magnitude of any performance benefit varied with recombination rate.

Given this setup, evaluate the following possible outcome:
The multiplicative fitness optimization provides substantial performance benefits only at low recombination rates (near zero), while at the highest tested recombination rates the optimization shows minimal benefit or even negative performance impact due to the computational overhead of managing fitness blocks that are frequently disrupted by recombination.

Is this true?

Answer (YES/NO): NO